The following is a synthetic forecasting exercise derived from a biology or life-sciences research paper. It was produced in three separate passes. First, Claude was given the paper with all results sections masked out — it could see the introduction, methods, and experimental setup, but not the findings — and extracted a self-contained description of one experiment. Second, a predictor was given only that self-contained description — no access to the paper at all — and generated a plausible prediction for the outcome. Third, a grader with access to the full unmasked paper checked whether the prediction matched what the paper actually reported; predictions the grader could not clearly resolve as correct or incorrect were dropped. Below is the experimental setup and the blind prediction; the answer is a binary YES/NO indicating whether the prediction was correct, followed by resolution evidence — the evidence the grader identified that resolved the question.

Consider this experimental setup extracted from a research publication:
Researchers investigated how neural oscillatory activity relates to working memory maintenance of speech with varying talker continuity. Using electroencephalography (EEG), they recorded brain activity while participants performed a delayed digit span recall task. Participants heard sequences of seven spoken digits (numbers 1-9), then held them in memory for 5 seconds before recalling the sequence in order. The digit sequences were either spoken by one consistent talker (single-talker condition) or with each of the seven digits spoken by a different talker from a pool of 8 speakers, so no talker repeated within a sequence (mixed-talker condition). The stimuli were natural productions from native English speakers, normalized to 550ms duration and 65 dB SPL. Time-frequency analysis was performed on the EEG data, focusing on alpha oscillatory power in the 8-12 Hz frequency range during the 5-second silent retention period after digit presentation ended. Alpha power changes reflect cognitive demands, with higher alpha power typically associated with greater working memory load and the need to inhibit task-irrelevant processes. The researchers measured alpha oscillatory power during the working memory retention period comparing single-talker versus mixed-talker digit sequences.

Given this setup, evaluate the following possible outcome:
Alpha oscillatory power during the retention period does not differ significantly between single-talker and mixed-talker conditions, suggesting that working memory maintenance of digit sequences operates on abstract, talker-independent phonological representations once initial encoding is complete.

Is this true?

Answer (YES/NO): NO